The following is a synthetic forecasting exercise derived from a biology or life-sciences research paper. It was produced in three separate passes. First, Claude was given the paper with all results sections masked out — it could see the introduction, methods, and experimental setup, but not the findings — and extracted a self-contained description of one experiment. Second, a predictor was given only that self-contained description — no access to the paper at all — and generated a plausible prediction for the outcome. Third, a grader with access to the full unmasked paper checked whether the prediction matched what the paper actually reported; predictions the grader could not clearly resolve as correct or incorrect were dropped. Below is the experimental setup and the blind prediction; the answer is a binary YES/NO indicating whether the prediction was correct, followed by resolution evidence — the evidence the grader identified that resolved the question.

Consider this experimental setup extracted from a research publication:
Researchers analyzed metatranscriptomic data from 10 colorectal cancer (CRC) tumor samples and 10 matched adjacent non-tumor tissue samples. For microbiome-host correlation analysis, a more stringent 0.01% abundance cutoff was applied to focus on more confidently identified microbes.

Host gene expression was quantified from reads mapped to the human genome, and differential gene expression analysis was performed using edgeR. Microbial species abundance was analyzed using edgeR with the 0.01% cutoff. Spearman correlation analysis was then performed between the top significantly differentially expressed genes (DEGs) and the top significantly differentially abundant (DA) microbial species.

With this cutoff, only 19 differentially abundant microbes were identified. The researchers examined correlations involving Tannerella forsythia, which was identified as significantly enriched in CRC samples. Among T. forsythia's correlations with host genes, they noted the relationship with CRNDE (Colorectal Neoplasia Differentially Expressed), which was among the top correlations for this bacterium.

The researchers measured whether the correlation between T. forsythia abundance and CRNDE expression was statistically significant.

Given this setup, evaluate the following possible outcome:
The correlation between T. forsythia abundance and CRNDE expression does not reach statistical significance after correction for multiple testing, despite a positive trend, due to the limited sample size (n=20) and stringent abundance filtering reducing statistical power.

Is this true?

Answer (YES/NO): YES